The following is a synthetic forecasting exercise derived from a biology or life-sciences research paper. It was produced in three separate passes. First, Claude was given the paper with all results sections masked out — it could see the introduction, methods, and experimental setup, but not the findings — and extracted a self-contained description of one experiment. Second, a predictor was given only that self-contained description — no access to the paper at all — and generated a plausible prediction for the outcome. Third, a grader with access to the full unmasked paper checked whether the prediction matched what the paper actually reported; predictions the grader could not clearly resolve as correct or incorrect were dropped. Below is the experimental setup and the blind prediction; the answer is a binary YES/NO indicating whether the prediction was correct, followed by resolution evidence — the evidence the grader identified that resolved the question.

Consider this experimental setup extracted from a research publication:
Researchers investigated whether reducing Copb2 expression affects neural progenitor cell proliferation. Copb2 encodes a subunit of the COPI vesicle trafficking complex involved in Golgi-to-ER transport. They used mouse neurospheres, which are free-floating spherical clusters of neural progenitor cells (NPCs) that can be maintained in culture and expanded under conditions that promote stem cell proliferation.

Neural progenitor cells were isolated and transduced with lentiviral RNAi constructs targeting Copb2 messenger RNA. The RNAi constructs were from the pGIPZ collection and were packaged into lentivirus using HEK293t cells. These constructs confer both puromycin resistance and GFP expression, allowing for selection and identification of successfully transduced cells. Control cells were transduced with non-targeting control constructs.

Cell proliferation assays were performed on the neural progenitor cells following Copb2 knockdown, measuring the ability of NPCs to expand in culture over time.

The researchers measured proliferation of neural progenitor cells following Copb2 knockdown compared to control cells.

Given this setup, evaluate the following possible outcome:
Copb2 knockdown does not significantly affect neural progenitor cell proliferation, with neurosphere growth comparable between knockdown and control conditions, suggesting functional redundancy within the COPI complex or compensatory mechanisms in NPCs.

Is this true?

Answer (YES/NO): NO